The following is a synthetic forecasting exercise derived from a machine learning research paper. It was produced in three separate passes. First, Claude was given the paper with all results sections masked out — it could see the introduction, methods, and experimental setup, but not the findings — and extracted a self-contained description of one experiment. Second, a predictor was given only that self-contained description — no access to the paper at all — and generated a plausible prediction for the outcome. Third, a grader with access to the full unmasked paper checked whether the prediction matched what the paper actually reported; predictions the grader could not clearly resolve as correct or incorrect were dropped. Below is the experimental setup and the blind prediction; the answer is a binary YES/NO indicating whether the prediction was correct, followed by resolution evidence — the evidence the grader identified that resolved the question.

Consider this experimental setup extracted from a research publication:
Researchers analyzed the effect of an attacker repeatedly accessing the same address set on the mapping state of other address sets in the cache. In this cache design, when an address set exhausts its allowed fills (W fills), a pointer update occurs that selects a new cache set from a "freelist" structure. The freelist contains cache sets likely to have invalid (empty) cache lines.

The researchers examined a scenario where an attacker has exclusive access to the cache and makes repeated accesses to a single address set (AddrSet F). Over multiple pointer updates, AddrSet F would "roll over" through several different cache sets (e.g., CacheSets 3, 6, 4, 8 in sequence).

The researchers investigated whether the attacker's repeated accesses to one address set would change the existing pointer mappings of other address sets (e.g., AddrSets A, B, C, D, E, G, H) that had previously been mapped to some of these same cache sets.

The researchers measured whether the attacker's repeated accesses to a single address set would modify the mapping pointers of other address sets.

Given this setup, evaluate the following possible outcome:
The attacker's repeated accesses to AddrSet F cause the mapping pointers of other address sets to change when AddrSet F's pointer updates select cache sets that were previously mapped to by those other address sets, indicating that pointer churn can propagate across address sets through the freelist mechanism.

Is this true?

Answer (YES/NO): NO